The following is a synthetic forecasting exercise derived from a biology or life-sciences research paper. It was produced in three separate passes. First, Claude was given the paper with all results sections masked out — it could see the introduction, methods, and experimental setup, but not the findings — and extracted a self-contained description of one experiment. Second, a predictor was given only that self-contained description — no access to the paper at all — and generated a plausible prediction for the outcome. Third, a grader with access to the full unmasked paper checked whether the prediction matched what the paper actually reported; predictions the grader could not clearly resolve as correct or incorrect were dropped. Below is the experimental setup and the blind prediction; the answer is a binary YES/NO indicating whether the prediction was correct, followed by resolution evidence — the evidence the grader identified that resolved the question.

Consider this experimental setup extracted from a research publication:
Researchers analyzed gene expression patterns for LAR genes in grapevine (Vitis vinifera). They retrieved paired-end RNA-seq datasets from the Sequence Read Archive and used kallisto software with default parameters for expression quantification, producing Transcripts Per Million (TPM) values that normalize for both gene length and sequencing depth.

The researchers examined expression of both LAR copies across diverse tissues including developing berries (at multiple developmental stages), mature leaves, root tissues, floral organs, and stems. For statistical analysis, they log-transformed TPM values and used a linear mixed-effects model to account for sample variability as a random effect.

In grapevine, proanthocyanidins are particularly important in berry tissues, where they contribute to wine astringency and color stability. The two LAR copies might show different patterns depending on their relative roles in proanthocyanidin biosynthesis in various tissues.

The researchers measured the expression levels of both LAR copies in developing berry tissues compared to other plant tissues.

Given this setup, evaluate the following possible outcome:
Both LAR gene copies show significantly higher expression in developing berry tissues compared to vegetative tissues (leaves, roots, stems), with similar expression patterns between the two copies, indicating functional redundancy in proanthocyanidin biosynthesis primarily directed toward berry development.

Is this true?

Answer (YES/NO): NO